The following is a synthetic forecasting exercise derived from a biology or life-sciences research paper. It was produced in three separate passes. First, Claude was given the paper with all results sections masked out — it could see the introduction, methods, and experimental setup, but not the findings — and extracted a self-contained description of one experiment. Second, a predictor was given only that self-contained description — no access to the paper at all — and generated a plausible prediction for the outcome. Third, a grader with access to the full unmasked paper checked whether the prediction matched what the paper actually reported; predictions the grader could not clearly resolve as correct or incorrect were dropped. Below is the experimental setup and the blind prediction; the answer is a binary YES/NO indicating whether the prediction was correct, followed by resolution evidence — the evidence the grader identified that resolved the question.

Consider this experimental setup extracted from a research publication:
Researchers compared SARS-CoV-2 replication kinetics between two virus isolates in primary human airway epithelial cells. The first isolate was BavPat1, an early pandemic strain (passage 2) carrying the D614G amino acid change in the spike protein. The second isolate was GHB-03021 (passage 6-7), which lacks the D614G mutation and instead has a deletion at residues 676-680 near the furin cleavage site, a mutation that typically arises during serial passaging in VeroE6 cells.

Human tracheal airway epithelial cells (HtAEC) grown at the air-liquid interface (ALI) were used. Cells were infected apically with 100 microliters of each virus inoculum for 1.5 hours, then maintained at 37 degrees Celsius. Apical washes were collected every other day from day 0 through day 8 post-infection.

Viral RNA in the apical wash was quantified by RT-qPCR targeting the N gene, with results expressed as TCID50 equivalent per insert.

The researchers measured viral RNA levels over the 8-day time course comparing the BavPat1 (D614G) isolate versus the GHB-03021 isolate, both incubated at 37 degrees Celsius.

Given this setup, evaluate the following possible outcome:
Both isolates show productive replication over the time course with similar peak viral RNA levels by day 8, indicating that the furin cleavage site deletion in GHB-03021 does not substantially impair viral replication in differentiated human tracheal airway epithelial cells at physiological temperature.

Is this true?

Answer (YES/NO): NO